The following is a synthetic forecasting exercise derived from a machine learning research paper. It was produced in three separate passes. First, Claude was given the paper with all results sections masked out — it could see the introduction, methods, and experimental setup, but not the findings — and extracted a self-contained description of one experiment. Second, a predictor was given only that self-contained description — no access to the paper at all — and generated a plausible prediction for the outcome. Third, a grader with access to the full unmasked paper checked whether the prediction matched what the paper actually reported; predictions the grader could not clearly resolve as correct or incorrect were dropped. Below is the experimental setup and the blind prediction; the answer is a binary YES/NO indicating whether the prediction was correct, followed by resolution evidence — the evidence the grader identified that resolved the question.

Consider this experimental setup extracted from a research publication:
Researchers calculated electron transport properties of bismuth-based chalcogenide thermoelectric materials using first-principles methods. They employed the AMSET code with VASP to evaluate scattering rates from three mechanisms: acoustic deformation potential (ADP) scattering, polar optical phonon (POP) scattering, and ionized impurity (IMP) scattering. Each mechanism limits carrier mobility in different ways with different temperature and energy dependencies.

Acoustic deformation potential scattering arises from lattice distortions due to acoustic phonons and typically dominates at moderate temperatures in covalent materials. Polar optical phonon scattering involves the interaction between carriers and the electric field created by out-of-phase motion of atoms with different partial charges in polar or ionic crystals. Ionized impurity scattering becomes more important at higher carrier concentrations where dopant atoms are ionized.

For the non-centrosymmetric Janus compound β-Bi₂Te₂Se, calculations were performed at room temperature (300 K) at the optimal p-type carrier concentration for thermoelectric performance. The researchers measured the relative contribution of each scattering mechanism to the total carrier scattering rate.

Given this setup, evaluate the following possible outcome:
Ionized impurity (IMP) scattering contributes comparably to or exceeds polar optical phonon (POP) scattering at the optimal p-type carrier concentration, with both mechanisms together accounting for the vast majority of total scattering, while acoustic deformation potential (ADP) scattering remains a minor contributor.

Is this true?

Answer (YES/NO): NO